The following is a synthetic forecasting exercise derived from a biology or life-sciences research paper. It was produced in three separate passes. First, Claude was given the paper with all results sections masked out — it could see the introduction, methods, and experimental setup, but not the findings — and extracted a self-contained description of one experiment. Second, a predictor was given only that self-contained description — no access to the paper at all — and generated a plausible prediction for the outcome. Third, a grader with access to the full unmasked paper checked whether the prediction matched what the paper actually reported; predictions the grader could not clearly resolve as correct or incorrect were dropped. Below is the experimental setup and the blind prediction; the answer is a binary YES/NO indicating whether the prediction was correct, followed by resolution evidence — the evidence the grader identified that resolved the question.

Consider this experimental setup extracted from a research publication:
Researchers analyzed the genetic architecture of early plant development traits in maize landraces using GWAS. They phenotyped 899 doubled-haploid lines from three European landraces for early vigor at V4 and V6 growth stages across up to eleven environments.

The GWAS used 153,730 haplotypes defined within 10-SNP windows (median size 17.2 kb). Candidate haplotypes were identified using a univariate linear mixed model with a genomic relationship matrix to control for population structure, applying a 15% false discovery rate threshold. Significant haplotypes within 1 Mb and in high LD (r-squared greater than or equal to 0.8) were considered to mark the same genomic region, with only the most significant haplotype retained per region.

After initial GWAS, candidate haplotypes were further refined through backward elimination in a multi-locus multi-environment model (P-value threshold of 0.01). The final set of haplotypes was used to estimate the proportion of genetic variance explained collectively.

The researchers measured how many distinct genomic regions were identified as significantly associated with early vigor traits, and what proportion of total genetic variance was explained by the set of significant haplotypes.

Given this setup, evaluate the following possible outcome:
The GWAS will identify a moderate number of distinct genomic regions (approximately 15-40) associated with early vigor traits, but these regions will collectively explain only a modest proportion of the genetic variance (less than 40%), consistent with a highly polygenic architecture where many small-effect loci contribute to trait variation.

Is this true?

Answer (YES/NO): NO